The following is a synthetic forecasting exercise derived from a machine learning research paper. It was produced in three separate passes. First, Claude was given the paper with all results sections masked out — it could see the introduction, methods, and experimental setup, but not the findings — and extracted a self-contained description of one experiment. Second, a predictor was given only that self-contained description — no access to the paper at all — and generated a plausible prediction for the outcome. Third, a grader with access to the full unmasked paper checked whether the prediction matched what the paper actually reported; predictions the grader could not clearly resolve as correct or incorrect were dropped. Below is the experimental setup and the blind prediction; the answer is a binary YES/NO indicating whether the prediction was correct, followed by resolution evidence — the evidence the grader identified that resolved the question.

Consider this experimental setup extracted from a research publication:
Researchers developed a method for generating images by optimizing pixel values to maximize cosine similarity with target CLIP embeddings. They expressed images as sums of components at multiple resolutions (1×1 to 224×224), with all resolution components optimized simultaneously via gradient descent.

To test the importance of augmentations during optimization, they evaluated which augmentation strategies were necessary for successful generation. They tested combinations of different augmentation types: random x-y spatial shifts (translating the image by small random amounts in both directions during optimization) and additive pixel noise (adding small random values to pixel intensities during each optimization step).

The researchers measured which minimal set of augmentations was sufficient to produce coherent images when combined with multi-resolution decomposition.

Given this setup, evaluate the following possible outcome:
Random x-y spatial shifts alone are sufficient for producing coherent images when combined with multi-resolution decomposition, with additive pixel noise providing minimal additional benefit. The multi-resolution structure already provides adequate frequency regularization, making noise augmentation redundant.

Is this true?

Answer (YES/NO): NO